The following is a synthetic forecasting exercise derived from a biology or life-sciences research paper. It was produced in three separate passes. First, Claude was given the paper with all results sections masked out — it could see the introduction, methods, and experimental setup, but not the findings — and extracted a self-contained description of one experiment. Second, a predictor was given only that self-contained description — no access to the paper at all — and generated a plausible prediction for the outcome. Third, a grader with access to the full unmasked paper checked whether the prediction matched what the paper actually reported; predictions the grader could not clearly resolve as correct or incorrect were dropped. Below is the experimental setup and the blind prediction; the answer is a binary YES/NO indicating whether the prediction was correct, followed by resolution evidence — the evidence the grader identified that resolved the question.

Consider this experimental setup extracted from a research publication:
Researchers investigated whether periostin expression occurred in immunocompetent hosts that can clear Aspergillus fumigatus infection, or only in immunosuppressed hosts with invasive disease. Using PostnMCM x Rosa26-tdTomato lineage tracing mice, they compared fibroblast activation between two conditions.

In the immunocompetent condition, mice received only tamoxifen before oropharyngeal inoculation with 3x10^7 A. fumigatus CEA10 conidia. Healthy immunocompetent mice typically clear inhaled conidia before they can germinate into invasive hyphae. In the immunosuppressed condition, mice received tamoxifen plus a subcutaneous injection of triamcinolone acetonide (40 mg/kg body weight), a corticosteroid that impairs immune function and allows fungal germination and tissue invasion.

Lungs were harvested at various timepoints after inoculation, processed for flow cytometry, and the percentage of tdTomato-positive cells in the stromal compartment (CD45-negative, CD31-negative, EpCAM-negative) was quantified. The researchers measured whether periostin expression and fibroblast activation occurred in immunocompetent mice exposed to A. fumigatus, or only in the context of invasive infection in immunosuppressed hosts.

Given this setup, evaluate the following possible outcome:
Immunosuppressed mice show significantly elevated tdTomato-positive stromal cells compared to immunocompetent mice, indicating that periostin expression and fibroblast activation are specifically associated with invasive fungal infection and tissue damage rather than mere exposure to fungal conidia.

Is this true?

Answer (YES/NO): NO